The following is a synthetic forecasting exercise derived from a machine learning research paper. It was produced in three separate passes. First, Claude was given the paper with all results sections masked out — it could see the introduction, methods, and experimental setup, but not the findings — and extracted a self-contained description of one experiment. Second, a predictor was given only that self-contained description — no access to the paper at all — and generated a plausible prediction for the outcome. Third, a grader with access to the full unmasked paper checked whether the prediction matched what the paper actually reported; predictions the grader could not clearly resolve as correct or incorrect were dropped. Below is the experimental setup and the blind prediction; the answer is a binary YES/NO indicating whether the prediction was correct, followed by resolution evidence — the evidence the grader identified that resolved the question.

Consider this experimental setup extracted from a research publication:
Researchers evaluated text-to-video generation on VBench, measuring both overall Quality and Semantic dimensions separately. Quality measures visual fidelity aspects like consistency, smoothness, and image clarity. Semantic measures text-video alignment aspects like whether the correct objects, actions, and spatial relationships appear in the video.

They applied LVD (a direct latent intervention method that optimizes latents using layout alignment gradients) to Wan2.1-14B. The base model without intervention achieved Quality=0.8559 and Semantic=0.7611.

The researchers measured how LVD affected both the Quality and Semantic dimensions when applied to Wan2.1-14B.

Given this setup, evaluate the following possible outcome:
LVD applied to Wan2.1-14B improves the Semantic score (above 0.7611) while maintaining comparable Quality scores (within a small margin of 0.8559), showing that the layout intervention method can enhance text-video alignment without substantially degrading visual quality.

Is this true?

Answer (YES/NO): NO